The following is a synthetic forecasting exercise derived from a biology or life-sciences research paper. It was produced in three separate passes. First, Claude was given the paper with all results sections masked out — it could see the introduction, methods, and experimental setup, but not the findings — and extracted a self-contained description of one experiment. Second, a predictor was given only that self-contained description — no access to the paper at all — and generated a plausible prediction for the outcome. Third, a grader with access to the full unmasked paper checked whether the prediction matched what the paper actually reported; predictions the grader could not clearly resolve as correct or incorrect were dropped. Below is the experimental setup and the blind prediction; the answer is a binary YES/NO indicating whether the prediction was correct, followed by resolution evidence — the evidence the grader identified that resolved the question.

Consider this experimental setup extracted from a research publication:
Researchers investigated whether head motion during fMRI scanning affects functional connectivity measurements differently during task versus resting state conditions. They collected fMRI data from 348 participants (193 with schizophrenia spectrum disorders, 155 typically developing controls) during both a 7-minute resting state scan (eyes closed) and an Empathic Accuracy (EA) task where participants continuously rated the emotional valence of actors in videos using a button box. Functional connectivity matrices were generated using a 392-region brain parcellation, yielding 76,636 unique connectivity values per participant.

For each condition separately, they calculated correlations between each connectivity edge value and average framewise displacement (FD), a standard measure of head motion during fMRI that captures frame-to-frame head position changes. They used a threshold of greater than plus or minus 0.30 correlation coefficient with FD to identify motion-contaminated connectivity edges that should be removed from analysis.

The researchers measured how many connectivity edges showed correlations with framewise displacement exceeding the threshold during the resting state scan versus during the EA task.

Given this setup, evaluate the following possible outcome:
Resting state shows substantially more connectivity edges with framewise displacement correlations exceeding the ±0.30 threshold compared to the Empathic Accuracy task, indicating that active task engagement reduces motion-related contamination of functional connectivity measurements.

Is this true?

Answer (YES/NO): NO